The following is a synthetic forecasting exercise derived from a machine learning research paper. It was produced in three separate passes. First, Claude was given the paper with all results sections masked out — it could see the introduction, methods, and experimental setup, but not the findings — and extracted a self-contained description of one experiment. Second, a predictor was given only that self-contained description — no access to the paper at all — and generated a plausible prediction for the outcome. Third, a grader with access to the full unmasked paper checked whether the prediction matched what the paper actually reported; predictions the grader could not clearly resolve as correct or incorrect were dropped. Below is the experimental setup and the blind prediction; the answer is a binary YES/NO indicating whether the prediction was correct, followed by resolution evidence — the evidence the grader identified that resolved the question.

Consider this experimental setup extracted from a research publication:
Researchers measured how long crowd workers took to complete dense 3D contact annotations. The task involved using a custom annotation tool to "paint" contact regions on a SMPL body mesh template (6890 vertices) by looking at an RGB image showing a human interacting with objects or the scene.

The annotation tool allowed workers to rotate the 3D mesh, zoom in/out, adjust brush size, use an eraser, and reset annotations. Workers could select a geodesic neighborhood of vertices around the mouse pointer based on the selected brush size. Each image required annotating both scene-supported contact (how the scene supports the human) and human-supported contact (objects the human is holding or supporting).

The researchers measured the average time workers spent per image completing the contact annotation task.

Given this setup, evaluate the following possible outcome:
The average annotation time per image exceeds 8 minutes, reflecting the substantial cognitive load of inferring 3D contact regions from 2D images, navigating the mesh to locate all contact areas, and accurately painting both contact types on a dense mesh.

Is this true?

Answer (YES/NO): NO